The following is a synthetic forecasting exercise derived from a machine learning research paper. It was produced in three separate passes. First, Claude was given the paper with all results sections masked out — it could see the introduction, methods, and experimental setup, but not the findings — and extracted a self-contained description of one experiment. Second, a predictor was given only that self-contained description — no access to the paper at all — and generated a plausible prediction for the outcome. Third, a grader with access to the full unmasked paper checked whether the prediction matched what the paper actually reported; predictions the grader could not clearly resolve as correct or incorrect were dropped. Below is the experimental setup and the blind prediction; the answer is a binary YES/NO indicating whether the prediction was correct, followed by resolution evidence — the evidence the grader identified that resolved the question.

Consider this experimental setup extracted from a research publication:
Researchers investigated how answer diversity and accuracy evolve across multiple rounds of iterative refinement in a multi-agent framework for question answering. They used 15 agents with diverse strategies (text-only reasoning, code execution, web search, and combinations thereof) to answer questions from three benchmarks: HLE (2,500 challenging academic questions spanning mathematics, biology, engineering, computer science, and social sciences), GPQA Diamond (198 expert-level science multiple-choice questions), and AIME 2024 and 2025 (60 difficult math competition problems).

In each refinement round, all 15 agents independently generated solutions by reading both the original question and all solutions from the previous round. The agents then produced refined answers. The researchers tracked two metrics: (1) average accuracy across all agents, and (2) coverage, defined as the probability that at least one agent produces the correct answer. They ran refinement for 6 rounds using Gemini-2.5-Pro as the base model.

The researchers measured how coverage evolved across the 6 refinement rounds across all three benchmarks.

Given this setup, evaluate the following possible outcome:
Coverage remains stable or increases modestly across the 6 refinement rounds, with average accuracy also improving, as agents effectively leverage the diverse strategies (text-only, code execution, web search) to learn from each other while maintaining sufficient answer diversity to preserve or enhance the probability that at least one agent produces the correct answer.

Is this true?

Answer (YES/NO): NO